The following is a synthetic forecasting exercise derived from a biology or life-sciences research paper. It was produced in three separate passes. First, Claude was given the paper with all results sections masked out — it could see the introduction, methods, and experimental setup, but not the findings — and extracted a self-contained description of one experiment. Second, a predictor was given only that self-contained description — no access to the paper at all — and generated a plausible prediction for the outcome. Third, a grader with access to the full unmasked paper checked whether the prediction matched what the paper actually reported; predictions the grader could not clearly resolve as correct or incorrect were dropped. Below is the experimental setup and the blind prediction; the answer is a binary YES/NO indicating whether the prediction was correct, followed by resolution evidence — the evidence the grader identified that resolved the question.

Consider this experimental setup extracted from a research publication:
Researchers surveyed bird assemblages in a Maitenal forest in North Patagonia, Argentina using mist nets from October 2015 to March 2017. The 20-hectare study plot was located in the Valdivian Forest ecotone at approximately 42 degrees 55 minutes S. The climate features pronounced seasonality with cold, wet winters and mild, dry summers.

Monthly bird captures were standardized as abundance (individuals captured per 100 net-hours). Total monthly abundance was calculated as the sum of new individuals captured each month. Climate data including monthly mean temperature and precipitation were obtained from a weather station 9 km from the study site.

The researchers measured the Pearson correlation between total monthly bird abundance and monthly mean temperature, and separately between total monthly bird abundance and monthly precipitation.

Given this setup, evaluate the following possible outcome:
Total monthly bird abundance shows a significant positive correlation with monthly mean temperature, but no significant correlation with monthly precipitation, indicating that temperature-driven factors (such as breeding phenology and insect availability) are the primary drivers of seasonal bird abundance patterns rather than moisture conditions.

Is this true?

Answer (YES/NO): NO